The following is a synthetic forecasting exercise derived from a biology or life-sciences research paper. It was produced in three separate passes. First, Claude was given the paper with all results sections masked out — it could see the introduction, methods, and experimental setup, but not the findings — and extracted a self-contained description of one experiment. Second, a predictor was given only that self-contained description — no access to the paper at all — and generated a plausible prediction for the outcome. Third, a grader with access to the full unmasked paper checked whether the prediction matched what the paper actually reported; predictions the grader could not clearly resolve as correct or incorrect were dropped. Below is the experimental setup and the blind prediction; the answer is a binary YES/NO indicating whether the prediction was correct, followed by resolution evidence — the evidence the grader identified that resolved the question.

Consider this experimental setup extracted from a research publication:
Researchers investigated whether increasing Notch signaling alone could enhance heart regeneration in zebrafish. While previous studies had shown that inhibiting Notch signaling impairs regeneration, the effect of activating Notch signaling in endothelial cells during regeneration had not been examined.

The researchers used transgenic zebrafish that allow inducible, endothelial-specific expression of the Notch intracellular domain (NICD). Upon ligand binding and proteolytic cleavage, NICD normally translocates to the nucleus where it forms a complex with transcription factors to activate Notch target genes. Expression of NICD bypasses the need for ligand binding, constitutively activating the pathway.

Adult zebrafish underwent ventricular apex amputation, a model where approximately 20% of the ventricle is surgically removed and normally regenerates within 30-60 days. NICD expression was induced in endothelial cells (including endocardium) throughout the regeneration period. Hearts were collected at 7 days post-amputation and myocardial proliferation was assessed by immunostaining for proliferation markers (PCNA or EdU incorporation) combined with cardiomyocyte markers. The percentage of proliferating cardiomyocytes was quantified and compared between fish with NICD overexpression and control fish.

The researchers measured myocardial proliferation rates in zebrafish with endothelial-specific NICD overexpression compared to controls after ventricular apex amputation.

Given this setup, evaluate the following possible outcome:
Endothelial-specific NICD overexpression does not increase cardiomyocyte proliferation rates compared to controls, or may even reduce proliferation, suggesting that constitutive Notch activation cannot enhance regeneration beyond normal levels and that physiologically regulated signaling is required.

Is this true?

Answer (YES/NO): YES